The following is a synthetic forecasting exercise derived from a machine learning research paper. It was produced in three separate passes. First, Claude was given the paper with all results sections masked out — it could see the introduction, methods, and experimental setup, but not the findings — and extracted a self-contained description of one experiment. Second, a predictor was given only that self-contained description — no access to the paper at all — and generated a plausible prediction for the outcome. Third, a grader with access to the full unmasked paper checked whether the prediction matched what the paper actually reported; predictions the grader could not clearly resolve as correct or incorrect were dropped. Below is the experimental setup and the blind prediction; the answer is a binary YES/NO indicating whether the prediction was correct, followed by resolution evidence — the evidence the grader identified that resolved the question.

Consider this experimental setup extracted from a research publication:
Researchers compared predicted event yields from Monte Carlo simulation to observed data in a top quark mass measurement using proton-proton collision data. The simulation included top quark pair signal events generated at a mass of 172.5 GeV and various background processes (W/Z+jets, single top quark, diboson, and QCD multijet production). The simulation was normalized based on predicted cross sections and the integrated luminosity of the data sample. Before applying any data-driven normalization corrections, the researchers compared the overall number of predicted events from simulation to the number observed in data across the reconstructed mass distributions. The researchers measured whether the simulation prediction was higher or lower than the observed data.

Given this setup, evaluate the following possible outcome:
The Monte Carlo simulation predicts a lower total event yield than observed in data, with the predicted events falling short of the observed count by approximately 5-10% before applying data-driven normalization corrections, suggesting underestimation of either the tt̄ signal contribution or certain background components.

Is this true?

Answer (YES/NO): NO